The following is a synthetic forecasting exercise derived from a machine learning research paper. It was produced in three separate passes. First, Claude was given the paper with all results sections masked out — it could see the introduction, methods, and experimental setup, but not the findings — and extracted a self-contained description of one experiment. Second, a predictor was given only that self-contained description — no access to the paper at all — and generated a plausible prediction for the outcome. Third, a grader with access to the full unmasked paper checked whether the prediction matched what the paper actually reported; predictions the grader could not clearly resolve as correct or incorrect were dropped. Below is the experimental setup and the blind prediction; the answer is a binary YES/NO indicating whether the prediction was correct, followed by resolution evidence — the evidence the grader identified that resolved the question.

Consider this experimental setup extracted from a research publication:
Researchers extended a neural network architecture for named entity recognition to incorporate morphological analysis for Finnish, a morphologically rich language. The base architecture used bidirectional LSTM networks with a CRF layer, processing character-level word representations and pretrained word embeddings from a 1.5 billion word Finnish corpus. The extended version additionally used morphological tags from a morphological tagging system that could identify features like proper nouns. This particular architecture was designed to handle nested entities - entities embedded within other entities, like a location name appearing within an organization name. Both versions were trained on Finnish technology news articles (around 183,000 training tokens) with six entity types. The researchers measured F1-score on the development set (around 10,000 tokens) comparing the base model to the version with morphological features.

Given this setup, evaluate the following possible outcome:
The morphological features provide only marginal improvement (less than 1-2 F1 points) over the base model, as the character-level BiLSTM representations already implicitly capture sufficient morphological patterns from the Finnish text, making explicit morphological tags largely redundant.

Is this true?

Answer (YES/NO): YES